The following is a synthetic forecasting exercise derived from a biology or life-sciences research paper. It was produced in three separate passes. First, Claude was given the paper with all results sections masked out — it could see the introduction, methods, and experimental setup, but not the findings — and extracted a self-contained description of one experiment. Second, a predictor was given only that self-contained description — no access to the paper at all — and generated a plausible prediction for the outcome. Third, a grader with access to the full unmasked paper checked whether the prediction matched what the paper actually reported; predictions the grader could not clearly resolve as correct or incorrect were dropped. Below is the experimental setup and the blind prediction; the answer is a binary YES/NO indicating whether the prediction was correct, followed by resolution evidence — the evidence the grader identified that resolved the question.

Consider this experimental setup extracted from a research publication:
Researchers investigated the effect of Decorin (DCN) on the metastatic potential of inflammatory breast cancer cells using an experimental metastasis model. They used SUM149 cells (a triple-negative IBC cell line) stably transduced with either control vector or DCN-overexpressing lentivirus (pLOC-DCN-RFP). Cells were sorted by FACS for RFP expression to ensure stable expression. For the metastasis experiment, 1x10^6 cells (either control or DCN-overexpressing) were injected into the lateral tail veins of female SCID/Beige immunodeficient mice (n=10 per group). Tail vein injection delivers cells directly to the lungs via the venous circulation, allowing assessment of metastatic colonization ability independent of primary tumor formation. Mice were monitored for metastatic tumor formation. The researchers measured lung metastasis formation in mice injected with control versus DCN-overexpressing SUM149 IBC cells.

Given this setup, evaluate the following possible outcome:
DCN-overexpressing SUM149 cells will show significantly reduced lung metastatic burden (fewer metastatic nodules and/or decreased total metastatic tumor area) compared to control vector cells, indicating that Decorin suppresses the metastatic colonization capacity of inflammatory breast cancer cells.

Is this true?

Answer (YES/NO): YES